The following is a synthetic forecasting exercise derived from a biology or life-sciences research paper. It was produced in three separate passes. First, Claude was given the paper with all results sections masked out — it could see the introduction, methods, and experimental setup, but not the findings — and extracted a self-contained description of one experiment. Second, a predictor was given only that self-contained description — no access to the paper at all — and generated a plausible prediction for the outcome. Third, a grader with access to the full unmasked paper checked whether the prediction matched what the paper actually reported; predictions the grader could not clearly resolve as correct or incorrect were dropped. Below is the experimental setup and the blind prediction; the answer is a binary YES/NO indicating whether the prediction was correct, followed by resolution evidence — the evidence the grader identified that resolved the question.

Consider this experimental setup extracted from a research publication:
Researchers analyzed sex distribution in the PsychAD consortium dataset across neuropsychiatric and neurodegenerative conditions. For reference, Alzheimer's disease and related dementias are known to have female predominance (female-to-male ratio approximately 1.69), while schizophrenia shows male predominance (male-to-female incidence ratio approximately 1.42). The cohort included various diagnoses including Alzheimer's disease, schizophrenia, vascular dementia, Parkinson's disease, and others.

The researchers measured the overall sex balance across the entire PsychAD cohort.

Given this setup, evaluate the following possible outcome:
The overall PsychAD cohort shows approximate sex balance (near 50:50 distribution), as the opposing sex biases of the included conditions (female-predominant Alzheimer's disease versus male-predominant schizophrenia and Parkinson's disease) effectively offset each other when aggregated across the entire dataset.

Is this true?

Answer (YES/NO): YES